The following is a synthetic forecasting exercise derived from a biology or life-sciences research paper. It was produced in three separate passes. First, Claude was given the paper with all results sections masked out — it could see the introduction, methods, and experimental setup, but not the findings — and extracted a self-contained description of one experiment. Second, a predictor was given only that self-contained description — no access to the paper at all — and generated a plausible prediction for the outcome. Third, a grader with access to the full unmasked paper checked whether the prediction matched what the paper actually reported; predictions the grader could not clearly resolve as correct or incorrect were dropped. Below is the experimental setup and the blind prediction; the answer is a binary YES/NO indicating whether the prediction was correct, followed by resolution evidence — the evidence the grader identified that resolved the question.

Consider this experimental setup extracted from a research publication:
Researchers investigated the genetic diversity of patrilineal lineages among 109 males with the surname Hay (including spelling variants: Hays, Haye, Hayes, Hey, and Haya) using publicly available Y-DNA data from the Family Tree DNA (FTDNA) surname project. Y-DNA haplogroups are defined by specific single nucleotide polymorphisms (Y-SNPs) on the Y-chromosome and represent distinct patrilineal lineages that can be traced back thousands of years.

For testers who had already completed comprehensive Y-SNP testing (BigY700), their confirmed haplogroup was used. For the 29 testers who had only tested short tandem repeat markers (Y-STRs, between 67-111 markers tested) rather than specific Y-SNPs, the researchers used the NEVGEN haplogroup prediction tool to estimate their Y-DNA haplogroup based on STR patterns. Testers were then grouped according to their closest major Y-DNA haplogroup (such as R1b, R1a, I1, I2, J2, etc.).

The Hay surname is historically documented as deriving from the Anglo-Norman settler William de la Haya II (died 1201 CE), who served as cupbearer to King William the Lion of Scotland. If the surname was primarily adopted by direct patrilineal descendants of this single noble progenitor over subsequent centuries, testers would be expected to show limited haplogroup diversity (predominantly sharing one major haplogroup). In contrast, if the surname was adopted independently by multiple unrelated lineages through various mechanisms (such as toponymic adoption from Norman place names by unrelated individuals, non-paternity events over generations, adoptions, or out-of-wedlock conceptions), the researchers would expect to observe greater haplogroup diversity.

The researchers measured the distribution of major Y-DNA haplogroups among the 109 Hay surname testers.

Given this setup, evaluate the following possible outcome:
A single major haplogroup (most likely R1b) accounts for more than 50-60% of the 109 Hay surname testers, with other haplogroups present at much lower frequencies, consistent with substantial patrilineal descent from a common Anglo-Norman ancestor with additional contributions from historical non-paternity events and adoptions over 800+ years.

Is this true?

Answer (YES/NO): NO